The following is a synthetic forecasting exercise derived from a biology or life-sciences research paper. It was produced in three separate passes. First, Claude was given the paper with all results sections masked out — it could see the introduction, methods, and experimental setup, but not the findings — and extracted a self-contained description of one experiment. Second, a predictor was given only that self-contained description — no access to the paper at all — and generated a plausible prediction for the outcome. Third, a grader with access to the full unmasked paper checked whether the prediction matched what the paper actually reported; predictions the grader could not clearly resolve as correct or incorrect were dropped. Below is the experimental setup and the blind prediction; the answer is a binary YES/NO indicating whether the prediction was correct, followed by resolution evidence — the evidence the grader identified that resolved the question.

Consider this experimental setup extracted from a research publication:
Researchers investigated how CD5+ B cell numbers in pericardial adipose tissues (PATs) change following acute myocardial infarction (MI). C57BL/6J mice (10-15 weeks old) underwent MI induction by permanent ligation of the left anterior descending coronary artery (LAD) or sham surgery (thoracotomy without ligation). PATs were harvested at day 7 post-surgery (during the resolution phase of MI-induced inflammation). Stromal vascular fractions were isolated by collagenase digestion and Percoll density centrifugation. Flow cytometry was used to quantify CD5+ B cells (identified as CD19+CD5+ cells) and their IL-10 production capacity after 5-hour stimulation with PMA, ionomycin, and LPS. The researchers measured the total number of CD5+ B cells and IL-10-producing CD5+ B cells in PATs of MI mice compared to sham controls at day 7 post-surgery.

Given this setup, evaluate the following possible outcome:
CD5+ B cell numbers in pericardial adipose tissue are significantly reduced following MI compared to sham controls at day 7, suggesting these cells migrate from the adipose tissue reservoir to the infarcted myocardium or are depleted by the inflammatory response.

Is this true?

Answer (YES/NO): NO